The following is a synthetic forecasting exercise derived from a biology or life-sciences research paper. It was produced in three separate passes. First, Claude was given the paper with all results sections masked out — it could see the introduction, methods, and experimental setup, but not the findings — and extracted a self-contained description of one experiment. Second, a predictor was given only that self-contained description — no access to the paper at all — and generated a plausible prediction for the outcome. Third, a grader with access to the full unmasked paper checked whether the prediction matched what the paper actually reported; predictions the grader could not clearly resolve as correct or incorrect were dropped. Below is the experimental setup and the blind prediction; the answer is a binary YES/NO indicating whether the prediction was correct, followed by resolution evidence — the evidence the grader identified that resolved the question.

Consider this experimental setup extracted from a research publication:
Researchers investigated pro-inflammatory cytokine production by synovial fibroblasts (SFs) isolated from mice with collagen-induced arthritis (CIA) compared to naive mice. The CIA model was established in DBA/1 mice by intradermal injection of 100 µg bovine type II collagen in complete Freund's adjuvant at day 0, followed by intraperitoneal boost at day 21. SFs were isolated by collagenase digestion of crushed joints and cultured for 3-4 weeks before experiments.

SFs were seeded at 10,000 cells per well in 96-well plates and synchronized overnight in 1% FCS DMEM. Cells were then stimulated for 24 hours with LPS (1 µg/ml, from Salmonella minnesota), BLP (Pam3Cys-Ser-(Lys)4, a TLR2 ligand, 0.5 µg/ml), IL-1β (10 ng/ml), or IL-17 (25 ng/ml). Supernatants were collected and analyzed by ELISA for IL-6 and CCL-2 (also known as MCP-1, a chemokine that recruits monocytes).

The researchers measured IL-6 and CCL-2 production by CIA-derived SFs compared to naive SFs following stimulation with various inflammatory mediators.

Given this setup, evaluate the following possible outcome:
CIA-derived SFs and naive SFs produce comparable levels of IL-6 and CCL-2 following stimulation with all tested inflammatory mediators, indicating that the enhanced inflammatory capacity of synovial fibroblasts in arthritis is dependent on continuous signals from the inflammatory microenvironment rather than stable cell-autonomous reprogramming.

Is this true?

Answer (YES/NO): NO